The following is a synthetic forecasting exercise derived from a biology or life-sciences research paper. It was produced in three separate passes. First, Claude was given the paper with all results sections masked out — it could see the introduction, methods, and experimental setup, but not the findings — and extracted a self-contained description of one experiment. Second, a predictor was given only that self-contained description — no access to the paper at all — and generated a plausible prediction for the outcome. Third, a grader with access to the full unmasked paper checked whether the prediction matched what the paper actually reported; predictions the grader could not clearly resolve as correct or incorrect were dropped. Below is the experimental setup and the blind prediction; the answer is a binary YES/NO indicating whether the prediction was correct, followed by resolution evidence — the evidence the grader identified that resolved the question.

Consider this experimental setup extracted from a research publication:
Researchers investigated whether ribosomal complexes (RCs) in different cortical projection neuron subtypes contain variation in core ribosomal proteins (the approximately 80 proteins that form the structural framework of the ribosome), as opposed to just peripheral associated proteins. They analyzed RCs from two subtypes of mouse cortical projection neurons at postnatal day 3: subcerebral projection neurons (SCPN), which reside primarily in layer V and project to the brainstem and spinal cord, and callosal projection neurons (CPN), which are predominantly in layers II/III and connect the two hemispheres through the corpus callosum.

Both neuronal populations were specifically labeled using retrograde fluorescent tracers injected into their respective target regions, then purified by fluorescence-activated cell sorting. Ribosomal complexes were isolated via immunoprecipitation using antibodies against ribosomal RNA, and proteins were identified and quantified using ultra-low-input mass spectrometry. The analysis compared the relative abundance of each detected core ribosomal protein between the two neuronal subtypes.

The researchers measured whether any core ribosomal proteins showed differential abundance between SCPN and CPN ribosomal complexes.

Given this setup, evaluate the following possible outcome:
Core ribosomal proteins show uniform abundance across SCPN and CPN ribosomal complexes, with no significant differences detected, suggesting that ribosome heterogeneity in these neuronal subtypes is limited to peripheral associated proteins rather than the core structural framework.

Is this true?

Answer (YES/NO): NO